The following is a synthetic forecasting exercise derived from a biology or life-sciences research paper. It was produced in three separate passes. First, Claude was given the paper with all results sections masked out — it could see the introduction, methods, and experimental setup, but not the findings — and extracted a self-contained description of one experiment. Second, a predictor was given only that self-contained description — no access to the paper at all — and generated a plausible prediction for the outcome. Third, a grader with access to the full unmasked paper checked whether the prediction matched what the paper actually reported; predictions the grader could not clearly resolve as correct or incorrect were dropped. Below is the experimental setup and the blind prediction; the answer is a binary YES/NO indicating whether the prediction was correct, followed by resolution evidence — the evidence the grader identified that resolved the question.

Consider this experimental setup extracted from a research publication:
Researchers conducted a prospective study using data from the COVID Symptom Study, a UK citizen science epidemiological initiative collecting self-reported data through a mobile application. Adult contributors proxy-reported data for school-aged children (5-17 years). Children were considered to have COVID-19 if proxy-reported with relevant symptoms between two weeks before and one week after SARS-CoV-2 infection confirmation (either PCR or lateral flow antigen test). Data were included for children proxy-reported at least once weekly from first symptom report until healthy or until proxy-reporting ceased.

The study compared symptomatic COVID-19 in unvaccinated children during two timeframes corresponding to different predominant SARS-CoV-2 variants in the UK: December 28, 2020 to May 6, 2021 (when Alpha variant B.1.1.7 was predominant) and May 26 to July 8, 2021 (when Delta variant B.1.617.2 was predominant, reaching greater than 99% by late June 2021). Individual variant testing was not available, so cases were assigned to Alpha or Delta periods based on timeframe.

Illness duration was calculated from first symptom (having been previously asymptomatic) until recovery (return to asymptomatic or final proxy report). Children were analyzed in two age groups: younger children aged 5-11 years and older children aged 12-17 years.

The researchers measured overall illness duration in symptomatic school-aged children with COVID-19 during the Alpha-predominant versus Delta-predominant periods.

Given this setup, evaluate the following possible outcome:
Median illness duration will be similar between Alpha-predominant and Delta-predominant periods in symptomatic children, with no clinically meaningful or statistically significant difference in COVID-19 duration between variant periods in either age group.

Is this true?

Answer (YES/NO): YES